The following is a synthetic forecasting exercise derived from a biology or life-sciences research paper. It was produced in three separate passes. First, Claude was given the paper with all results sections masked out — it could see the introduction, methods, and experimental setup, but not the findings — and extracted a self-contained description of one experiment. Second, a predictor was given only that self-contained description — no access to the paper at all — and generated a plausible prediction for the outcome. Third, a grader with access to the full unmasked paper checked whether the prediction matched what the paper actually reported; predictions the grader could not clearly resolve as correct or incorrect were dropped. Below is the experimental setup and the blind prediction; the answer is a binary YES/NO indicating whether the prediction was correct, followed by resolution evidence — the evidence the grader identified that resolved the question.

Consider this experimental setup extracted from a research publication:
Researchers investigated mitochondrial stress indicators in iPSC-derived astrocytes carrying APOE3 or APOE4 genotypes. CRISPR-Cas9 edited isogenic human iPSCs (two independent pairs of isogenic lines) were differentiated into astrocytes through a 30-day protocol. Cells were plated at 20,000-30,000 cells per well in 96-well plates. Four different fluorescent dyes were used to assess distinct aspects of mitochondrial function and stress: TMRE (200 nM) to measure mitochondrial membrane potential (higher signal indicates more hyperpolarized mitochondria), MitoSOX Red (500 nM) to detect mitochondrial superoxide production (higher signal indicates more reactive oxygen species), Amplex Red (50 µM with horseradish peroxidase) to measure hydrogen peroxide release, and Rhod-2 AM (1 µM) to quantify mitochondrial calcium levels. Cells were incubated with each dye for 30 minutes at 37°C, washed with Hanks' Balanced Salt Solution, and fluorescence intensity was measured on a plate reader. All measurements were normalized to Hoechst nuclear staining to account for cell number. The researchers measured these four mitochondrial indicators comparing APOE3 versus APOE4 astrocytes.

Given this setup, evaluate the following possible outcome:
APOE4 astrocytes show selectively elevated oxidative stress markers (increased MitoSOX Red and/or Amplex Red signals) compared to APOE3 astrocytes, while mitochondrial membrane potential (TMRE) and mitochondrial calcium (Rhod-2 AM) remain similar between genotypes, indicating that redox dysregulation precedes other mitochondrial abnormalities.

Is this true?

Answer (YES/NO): NO